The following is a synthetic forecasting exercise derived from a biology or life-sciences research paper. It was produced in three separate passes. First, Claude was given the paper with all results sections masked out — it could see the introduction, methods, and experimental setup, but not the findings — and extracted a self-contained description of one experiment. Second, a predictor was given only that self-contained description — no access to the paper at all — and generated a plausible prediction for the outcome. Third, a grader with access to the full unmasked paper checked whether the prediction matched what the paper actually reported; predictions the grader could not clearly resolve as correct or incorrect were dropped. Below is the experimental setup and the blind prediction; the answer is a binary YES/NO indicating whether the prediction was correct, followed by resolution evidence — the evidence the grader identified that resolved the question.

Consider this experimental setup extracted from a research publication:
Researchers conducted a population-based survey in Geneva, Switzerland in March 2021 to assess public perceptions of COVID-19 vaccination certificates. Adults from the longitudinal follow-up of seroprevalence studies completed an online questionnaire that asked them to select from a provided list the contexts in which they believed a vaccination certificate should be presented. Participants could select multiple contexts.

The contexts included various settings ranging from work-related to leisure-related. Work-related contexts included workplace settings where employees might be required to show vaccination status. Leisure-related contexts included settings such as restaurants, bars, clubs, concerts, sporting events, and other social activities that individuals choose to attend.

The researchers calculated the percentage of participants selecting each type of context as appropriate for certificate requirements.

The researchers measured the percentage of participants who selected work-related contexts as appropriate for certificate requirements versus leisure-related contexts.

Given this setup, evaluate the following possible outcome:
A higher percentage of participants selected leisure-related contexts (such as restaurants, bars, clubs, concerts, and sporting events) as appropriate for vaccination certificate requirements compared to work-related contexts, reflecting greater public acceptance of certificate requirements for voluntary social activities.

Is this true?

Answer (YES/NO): NO